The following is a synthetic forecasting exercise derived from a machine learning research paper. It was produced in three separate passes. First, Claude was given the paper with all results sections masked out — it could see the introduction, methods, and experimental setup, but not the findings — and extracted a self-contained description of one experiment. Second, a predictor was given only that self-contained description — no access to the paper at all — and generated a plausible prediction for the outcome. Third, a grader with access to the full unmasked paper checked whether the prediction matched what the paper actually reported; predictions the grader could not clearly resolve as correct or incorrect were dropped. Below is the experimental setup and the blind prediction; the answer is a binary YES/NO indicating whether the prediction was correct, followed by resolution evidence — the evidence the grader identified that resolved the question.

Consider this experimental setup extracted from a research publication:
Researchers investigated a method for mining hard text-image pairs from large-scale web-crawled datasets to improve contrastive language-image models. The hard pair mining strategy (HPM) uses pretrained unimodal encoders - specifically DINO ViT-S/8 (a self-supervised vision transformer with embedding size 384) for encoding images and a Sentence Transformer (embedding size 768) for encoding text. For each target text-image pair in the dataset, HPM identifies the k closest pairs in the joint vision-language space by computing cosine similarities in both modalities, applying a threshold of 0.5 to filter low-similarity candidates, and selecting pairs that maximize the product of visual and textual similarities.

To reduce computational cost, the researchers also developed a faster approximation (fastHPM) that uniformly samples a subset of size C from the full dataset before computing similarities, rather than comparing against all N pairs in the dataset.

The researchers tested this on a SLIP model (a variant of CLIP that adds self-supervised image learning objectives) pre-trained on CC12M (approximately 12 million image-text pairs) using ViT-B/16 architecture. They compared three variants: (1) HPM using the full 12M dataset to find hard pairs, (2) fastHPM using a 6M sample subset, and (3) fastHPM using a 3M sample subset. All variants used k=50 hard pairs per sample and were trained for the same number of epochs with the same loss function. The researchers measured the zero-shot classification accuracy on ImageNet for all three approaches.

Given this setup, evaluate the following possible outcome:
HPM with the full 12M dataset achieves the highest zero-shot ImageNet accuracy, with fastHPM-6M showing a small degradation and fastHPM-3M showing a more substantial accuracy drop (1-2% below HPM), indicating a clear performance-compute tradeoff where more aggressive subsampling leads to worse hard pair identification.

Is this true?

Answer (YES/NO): NO